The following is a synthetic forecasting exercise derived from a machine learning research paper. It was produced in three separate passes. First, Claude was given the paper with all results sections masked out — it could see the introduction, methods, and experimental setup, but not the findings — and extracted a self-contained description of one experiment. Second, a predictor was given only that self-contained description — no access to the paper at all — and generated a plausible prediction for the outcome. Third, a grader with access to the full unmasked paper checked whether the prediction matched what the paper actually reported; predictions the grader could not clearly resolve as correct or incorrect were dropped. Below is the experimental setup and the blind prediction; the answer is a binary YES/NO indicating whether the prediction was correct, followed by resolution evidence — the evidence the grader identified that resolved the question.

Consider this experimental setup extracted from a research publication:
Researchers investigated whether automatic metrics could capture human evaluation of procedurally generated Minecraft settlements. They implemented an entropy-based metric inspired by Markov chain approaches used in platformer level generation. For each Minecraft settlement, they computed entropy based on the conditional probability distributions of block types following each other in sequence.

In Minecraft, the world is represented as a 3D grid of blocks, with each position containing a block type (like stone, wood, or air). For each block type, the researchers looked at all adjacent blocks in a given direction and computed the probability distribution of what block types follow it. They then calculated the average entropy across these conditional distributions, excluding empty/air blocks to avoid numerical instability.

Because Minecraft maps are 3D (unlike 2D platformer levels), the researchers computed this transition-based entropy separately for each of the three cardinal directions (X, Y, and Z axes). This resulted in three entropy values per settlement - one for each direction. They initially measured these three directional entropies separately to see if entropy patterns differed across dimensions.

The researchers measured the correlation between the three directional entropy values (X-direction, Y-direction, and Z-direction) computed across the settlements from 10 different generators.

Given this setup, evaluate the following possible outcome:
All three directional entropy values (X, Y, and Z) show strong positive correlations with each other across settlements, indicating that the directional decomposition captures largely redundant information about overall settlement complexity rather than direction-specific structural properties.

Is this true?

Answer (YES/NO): YES